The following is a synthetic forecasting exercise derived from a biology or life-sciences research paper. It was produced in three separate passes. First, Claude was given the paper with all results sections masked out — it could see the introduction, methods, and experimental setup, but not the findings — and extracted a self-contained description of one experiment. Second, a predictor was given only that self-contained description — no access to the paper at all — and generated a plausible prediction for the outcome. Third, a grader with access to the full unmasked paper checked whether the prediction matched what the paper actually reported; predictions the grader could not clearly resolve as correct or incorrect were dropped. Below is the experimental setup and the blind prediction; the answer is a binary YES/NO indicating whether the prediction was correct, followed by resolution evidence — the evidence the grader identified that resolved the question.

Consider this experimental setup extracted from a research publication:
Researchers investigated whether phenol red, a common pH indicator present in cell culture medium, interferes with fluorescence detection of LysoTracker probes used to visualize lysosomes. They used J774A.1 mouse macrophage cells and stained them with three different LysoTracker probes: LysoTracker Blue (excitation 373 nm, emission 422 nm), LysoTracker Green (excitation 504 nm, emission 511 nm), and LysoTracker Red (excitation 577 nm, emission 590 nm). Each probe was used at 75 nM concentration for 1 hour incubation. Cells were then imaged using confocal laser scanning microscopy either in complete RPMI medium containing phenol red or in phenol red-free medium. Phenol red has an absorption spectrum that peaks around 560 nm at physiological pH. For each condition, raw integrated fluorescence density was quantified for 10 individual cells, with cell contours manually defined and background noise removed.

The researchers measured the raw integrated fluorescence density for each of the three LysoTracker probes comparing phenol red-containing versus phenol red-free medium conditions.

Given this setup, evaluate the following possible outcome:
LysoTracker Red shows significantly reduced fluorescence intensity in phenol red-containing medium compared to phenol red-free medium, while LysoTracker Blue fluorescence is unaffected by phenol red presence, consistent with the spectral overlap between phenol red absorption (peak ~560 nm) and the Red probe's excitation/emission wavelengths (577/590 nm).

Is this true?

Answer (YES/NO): NO